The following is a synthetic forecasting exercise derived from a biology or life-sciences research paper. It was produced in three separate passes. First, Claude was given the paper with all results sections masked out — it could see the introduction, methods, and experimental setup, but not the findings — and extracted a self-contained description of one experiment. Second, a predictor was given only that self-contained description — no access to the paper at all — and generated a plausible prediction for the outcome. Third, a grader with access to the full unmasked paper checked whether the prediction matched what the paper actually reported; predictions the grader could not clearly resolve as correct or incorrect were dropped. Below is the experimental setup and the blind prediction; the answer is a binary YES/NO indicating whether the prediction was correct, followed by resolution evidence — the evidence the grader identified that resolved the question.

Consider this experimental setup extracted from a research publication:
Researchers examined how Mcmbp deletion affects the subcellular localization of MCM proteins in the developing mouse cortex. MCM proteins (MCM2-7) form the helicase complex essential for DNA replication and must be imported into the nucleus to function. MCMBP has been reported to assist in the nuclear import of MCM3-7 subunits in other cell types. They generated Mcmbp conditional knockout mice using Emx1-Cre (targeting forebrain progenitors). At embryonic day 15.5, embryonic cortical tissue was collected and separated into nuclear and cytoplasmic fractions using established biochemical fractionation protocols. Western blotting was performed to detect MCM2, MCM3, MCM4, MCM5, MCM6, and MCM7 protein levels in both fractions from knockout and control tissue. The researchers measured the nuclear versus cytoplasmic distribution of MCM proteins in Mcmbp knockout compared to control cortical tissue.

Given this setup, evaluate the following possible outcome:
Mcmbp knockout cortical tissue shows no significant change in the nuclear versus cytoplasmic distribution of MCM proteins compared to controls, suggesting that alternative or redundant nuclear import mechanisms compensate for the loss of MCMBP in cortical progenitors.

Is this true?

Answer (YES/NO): NO